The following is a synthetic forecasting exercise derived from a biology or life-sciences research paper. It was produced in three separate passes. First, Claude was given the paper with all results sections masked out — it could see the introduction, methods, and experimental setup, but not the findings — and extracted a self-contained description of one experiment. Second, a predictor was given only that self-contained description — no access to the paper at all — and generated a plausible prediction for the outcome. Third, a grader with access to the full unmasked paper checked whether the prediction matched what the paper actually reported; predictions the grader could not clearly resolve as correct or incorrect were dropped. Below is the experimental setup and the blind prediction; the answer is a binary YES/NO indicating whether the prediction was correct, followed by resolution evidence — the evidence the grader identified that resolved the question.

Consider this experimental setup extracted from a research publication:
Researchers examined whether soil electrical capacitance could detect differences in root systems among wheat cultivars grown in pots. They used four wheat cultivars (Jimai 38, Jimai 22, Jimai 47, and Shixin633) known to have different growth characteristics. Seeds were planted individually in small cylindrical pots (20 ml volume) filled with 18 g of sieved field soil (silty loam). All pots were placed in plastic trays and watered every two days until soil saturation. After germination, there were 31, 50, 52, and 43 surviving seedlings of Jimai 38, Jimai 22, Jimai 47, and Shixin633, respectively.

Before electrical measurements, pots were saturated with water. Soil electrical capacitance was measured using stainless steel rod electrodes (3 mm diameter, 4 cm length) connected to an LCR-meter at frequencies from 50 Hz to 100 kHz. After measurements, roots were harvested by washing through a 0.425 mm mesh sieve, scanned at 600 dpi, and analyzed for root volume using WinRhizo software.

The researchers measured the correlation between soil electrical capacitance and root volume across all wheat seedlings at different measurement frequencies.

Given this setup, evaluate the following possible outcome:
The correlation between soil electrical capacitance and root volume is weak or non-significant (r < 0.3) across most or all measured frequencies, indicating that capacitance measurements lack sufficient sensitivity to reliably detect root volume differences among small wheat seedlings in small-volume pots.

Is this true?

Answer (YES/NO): NO